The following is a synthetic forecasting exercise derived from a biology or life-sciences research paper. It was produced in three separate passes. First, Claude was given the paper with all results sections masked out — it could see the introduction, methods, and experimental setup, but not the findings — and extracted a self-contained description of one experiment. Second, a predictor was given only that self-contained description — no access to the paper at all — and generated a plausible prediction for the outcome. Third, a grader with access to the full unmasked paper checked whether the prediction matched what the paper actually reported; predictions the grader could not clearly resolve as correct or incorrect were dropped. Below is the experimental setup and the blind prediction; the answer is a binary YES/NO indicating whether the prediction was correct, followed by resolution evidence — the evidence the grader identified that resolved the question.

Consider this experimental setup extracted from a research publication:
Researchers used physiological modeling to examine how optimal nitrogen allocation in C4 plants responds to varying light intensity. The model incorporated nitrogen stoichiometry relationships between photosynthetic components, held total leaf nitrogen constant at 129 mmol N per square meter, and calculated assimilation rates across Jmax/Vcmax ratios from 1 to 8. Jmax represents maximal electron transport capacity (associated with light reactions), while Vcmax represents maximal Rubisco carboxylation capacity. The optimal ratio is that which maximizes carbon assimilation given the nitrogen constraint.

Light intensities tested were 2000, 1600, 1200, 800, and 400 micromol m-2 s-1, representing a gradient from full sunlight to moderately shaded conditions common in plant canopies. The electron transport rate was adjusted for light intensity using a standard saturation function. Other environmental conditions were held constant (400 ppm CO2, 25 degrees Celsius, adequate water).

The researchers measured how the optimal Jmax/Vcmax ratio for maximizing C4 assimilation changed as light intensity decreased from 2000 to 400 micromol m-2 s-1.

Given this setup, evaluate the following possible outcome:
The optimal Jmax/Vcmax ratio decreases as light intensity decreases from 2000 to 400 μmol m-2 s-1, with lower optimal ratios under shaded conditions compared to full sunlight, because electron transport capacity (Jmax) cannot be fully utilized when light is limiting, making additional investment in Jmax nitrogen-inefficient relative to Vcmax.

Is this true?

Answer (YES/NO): NO